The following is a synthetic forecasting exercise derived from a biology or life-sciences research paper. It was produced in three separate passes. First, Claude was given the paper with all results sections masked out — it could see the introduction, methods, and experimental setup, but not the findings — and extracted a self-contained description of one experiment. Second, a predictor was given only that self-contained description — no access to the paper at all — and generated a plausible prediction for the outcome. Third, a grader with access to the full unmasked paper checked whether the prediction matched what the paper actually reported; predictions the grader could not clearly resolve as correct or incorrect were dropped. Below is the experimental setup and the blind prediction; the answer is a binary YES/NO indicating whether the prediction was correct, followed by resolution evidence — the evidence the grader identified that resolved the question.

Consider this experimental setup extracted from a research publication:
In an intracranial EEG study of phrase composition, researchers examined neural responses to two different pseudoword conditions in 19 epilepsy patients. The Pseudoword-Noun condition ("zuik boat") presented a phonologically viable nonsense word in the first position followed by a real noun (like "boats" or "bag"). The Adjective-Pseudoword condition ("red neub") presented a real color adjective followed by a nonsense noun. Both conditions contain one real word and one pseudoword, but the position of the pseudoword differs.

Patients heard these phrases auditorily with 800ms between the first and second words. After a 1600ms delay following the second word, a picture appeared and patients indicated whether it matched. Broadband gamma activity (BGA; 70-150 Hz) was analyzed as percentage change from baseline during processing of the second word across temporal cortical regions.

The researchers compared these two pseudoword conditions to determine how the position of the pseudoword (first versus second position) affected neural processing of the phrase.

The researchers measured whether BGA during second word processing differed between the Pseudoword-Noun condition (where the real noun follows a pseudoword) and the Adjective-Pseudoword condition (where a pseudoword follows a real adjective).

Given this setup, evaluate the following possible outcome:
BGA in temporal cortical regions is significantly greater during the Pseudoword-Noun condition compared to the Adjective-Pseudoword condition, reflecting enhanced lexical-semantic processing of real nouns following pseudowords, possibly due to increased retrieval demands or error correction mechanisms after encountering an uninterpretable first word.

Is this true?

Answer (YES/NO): NO